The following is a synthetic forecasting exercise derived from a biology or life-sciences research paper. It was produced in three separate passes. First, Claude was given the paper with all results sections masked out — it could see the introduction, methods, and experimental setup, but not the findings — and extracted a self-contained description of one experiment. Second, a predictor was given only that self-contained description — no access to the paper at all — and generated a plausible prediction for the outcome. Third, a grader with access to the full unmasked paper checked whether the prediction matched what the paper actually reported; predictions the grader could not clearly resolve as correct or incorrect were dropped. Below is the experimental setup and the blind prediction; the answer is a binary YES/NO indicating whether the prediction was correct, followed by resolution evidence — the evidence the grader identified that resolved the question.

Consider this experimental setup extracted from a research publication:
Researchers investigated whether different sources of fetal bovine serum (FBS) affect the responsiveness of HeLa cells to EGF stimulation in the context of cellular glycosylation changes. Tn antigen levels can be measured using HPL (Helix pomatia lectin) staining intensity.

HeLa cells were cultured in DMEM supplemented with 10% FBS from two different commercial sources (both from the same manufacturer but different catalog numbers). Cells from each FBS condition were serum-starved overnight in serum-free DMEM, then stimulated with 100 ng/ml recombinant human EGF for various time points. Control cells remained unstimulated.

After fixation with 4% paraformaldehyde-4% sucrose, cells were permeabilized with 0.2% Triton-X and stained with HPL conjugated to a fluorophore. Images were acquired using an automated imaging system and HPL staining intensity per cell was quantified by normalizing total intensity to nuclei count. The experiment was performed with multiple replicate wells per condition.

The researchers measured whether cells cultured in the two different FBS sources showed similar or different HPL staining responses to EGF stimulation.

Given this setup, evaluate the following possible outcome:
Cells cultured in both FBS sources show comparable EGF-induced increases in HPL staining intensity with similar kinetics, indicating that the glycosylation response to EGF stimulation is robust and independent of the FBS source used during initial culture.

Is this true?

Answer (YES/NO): NO